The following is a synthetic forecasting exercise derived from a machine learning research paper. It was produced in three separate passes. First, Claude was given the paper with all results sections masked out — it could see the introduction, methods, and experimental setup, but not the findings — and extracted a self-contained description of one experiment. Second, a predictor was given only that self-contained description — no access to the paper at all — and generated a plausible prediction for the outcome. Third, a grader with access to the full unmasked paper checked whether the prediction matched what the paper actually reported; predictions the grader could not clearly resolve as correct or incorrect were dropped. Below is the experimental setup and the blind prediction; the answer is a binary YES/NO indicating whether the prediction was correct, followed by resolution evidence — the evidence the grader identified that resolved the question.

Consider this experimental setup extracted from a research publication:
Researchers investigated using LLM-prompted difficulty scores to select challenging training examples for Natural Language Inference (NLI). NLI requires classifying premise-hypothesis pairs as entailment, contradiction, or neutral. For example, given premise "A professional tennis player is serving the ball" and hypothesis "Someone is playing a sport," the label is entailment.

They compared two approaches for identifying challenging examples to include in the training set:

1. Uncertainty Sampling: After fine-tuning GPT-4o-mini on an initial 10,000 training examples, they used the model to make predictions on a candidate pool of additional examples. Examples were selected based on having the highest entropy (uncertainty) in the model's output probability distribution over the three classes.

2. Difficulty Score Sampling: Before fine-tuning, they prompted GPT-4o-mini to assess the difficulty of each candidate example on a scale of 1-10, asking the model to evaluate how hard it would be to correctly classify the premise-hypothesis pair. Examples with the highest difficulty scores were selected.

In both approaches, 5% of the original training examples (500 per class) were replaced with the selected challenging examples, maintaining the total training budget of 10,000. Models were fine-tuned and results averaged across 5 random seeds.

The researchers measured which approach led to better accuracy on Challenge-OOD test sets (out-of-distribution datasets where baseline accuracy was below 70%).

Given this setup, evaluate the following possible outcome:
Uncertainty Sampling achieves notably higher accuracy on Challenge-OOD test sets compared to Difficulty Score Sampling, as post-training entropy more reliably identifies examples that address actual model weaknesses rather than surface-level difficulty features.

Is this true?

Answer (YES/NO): YES